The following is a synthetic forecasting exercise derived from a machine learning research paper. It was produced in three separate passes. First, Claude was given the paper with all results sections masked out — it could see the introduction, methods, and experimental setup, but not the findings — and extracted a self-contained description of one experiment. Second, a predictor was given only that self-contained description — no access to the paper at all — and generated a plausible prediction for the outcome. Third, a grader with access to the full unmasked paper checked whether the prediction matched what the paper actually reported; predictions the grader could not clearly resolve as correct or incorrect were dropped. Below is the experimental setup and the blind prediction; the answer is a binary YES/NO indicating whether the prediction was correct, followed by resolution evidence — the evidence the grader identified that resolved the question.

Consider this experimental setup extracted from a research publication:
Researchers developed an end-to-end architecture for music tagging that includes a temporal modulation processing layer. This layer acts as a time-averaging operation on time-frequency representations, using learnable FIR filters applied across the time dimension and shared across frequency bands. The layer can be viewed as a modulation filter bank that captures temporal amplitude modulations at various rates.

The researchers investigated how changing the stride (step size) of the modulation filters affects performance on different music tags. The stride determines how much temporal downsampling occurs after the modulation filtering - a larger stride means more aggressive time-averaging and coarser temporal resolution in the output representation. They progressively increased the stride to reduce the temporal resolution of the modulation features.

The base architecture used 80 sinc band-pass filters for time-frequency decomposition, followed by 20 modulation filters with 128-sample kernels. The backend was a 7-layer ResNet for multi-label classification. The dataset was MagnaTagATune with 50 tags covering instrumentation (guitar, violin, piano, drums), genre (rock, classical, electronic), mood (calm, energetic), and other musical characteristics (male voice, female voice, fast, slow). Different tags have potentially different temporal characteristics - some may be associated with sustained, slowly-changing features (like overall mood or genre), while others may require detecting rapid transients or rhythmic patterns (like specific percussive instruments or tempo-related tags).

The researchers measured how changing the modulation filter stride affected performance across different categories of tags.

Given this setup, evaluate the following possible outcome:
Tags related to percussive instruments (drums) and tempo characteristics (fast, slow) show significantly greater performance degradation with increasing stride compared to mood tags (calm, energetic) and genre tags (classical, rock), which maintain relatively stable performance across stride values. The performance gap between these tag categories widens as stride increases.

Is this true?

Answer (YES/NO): NO